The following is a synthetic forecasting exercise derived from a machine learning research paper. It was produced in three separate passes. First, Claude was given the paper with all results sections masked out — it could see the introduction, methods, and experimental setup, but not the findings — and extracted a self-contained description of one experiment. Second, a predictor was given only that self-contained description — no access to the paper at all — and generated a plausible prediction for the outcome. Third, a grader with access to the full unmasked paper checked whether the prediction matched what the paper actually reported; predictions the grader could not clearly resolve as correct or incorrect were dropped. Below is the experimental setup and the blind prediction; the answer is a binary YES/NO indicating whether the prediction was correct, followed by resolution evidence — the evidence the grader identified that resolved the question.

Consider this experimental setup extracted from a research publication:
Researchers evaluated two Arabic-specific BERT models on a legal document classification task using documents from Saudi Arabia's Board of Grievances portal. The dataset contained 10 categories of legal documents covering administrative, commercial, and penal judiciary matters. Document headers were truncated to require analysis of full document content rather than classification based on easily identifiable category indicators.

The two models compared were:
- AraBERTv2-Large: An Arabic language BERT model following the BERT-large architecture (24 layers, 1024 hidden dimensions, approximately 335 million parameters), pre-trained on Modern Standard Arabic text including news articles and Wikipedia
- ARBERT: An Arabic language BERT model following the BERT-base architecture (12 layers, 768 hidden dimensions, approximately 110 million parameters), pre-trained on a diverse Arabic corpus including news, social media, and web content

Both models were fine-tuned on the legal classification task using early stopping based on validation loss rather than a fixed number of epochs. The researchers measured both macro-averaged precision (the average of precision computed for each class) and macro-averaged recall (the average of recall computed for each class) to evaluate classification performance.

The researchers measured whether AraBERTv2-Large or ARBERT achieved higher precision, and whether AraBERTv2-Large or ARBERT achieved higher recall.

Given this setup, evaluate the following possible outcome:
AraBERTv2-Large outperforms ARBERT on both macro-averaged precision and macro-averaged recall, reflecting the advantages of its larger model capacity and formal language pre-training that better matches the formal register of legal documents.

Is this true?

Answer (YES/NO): NO